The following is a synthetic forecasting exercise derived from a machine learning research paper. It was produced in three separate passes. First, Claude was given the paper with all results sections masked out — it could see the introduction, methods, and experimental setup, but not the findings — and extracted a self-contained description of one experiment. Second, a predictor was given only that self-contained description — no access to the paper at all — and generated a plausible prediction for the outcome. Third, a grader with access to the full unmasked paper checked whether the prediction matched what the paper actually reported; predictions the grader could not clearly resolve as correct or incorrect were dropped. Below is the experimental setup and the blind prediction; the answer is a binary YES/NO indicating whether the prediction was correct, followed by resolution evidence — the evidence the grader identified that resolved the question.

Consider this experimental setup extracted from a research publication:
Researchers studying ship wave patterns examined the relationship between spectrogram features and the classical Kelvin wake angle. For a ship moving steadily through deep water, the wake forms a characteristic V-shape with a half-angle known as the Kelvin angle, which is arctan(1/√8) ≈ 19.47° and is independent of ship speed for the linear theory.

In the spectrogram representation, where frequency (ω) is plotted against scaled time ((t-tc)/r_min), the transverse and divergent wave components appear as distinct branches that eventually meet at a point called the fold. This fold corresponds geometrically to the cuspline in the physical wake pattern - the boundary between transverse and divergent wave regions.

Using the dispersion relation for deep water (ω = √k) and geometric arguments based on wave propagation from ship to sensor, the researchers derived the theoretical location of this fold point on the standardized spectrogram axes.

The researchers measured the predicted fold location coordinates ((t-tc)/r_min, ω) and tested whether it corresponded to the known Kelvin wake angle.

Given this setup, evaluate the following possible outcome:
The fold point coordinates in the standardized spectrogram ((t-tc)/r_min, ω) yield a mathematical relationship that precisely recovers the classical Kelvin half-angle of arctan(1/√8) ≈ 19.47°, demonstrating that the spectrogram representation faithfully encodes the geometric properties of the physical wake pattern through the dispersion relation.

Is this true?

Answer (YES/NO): YES